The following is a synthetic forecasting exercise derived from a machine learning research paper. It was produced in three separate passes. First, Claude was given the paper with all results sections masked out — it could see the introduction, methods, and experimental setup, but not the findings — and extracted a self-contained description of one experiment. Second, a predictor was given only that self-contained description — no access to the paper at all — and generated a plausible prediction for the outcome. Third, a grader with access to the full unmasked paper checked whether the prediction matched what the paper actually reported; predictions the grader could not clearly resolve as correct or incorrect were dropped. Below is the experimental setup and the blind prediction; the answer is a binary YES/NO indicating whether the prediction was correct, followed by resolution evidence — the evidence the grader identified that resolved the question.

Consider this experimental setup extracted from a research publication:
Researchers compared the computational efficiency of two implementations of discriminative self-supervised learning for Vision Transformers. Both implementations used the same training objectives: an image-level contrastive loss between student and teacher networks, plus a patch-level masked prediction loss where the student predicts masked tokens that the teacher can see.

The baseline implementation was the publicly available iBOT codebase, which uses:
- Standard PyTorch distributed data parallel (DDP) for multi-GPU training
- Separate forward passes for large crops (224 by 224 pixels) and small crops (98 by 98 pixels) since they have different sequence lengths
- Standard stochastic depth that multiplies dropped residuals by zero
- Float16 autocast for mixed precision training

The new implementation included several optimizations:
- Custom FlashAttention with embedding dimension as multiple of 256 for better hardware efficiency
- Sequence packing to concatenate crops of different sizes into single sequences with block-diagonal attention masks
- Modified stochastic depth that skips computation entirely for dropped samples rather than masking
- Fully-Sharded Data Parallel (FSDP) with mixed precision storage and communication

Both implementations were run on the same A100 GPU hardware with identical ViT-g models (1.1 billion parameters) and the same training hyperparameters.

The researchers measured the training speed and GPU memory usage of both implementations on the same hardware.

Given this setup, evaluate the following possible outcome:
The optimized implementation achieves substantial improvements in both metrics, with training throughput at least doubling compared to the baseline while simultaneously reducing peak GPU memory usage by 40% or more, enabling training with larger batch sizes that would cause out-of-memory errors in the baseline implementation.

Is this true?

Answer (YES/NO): YES